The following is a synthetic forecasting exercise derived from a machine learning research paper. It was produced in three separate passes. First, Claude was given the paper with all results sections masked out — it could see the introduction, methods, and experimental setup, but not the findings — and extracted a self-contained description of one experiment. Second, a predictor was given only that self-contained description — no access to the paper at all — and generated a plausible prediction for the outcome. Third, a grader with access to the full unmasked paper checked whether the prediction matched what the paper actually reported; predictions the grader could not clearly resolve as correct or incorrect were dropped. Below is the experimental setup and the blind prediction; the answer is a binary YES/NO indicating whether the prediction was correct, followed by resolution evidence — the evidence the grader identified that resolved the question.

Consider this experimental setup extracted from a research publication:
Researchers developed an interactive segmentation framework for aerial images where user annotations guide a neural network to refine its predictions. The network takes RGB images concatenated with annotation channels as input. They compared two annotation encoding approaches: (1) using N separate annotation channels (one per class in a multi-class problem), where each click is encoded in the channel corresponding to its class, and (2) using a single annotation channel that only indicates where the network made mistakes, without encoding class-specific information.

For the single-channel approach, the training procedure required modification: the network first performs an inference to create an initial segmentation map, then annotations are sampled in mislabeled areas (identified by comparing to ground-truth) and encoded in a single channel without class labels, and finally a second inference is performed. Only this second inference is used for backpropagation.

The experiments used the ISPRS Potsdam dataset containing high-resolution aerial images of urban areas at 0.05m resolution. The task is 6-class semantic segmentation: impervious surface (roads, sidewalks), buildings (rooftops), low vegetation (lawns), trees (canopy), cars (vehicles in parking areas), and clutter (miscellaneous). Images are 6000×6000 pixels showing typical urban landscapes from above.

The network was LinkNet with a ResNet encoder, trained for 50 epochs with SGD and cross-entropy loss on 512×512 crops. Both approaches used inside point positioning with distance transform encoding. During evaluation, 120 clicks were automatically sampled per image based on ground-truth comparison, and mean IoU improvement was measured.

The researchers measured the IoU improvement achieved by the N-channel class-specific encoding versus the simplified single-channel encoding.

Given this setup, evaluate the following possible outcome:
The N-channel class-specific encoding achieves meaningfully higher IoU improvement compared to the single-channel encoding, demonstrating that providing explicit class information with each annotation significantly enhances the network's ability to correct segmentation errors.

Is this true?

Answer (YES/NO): YES